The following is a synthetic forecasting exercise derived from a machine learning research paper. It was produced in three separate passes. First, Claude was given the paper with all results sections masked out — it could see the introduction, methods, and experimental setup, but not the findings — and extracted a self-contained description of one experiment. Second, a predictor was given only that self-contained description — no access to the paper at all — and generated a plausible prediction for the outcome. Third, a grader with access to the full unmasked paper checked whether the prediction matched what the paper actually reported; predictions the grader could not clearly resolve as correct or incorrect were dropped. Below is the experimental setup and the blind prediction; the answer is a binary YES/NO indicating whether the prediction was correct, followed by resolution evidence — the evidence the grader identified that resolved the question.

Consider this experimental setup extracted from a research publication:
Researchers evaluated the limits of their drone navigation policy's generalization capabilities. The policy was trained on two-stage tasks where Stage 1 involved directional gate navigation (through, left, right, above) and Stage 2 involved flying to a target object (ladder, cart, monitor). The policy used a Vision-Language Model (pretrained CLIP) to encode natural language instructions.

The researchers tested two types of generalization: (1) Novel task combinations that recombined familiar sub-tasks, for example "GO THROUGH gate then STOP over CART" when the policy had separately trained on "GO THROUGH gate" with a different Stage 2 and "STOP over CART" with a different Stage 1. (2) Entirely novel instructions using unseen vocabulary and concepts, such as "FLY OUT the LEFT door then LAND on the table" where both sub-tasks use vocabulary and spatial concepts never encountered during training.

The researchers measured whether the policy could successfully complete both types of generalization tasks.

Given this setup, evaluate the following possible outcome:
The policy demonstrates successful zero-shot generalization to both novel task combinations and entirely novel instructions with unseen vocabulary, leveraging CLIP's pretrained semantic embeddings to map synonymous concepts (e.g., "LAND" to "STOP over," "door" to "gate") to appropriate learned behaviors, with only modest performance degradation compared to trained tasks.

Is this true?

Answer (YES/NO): NO